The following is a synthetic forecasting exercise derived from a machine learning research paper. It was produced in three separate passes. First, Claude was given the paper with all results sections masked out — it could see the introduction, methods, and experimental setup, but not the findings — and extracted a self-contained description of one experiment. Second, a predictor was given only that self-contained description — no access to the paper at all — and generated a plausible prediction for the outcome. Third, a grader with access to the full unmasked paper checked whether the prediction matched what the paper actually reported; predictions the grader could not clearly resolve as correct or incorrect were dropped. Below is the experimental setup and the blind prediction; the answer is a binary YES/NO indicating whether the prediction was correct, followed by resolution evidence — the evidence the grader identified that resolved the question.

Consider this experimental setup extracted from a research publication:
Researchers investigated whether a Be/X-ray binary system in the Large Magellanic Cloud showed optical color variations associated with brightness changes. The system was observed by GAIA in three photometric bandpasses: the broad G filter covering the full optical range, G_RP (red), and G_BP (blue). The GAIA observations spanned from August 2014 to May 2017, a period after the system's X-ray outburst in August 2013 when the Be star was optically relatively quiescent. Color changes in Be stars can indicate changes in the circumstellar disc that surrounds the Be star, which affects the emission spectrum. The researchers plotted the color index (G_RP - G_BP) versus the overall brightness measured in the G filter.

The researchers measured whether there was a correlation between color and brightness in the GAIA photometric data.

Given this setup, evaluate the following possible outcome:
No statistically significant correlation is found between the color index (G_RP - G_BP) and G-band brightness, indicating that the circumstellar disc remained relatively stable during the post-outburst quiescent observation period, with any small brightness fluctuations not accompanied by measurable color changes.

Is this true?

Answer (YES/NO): YES